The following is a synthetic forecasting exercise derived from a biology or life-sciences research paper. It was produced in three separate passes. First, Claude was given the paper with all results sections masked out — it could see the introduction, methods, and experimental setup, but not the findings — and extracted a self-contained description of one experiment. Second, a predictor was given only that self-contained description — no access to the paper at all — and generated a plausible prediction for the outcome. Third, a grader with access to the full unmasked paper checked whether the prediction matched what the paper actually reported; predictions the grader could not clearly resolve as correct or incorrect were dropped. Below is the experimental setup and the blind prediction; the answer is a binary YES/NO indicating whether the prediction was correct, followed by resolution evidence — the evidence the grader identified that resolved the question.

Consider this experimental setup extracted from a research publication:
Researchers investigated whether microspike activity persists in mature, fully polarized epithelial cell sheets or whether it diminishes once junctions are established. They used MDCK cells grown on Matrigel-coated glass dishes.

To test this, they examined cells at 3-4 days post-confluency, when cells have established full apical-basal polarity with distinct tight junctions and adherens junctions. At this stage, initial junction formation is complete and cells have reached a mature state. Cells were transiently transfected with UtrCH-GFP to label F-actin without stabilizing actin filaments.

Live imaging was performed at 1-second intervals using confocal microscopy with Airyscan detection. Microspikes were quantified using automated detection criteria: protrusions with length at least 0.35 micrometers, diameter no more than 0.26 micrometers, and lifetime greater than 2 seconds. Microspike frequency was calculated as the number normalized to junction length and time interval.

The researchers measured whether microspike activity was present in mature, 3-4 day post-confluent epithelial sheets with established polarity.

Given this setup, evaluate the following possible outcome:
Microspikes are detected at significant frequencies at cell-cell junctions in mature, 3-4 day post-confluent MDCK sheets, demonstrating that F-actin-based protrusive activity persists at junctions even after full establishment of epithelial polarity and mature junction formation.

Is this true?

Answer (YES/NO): YES